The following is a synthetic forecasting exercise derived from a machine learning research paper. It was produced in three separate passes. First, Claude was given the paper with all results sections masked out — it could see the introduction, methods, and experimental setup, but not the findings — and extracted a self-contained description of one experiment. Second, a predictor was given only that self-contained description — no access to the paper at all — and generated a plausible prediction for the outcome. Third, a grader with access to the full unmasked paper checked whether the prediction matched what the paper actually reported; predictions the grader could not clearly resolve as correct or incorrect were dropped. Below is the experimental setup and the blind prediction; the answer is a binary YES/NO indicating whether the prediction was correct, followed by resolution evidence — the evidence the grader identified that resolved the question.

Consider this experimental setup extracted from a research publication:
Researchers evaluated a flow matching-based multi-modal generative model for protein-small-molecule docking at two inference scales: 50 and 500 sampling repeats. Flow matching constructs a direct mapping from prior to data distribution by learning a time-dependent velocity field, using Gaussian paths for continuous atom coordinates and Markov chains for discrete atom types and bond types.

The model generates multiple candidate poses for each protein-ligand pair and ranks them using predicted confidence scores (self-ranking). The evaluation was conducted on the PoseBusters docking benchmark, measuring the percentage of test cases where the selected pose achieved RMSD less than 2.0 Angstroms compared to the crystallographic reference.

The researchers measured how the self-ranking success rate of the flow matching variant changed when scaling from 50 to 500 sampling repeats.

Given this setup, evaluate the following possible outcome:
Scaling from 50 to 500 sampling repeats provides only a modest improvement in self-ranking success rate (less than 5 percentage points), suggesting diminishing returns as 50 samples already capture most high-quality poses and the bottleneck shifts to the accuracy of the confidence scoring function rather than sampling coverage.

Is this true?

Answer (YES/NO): YES